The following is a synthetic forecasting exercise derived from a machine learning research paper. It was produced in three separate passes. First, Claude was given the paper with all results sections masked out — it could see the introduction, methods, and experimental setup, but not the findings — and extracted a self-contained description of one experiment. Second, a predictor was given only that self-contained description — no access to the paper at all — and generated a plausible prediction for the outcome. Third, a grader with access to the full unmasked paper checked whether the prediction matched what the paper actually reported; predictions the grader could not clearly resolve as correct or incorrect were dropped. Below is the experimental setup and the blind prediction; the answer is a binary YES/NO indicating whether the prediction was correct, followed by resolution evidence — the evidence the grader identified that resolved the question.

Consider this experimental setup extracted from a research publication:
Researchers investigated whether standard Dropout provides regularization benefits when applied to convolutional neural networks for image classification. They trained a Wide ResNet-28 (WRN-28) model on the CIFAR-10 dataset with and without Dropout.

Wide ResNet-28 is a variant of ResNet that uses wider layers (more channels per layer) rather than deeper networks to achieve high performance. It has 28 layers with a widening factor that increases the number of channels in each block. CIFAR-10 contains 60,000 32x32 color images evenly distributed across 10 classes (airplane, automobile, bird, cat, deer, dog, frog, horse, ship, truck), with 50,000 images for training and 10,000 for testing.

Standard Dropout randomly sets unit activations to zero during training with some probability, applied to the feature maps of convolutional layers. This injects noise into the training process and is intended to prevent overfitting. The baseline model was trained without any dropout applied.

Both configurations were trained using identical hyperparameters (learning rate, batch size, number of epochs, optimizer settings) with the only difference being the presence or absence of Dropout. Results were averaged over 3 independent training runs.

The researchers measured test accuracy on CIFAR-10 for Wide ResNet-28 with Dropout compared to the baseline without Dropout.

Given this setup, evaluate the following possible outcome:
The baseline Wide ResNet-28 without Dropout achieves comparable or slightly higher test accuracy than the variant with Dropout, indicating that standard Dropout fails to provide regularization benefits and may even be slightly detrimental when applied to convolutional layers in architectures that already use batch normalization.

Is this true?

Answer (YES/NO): YES